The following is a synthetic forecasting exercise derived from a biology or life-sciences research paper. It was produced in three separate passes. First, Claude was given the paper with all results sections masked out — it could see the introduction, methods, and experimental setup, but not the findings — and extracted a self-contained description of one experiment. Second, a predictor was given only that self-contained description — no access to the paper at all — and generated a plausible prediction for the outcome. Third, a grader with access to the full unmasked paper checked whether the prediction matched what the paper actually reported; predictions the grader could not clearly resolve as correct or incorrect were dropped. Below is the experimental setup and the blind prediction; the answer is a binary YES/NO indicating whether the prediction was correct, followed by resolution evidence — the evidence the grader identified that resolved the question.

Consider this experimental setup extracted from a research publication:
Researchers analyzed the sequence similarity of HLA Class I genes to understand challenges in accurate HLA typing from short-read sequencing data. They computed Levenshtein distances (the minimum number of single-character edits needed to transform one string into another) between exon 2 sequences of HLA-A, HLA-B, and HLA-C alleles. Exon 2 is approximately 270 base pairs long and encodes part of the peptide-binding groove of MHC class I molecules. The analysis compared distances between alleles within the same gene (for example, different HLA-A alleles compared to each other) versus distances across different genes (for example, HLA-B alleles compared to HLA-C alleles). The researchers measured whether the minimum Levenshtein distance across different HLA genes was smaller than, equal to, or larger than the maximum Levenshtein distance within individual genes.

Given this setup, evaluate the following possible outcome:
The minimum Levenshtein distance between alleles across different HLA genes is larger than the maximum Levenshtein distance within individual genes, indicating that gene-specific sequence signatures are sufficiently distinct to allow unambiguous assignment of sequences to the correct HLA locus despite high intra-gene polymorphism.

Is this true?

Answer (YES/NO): NO